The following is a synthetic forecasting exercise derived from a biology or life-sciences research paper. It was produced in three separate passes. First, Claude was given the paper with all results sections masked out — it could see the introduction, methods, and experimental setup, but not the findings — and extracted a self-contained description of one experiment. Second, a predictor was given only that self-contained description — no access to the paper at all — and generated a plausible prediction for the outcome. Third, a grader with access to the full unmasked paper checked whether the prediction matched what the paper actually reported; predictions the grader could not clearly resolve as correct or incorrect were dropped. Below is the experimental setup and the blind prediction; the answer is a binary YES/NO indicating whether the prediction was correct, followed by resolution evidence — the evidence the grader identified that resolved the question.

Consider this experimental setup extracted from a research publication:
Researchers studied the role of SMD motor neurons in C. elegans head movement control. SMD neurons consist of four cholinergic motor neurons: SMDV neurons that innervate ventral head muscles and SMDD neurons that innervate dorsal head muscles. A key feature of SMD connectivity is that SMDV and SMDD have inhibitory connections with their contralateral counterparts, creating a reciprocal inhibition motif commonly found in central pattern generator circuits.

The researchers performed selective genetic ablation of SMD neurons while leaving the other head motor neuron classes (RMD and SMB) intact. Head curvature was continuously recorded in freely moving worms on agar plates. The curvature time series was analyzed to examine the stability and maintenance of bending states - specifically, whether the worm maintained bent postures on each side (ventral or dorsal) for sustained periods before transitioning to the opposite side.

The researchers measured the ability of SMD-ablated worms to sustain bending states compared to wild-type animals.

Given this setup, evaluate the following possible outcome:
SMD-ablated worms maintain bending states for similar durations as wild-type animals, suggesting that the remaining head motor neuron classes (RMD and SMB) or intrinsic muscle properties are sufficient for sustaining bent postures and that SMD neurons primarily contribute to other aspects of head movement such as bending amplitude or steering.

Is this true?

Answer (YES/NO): NO